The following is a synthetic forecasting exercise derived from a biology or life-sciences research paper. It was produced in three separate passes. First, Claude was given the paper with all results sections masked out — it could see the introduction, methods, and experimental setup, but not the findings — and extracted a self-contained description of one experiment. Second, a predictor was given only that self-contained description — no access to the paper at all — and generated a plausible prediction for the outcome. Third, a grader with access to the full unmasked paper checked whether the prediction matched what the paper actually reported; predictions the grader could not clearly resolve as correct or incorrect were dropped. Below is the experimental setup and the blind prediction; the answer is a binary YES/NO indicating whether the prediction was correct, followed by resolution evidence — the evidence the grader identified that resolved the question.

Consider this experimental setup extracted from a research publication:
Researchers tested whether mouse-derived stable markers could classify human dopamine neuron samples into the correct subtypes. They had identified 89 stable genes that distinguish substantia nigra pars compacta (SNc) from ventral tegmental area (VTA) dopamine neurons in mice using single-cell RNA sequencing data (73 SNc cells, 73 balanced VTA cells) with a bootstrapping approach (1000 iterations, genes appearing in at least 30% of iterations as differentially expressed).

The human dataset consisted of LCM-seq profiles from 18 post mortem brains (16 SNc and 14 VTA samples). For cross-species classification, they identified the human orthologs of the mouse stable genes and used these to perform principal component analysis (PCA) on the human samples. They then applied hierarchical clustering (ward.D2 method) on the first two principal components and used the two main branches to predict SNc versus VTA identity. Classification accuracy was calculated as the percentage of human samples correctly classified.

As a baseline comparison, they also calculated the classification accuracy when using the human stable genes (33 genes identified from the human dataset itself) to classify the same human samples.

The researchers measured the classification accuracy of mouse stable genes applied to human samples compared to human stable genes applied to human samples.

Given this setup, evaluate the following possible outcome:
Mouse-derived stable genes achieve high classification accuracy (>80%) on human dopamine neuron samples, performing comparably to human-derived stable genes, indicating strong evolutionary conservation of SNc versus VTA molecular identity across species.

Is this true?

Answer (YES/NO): NO